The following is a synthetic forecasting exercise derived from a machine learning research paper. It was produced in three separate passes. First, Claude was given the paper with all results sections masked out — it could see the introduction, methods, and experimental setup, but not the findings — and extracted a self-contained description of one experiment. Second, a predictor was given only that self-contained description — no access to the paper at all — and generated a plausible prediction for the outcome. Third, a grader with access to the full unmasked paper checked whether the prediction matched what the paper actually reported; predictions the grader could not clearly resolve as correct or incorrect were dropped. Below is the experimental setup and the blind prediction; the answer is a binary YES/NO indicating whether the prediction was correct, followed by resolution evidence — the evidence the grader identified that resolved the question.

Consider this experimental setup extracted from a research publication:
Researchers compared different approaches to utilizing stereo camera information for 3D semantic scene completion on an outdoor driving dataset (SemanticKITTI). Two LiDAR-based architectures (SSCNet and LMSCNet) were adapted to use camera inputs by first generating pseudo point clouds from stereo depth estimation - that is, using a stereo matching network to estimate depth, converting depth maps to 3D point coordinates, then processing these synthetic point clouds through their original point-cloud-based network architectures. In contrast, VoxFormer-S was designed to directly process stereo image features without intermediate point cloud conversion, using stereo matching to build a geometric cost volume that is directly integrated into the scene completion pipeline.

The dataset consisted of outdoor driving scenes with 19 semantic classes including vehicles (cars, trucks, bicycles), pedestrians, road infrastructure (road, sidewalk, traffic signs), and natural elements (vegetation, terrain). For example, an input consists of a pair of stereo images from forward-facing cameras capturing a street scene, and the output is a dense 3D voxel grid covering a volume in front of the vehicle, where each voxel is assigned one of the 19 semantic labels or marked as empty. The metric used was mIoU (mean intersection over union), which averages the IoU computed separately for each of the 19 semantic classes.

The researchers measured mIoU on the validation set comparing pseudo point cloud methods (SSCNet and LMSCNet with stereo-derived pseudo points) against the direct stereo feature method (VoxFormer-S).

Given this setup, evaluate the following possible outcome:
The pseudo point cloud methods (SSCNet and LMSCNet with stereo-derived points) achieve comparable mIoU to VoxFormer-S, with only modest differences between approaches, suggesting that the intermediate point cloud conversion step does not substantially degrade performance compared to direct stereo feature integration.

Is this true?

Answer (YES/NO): NO